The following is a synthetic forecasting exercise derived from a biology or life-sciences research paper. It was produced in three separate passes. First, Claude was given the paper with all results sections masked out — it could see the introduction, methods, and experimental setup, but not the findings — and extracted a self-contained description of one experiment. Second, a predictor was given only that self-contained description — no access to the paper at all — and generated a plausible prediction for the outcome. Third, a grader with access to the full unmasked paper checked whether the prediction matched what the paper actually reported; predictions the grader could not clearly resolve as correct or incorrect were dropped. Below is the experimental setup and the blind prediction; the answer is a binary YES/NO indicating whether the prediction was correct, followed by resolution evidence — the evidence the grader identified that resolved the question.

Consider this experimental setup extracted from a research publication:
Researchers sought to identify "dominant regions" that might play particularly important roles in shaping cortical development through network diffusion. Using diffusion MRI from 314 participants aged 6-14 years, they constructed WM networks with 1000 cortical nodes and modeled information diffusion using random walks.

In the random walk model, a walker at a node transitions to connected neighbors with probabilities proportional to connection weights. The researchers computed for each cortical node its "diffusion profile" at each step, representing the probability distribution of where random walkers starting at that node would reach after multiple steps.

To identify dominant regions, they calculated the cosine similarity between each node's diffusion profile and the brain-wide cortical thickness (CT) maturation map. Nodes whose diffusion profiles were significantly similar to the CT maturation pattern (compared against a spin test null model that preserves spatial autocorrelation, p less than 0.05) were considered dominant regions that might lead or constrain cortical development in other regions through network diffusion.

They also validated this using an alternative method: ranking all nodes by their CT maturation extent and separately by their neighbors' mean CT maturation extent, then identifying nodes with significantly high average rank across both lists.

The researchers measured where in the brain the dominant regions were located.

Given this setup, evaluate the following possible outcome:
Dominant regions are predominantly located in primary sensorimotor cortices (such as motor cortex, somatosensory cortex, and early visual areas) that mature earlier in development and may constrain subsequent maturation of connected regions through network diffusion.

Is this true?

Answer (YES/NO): NO